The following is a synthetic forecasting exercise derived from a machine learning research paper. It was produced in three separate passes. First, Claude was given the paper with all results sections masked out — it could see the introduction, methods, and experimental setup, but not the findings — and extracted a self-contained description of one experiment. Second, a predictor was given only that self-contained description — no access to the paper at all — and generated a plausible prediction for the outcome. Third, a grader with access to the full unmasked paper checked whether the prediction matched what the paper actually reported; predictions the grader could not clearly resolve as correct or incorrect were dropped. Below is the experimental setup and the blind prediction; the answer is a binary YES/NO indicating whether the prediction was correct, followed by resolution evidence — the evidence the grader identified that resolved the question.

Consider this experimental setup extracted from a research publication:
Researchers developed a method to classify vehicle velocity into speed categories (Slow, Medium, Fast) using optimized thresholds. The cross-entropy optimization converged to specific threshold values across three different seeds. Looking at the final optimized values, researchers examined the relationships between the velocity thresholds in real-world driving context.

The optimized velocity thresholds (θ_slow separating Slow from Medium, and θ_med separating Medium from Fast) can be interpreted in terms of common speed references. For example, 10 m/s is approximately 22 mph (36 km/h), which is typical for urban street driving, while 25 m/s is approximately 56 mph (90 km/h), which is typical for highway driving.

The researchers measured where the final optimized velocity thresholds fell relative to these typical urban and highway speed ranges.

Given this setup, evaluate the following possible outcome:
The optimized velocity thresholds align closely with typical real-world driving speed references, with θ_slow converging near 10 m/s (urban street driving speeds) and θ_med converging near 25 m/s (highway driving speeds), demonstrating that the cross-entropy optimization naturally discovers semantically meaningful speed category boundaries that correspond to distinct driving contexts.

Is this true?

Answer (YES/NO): YES